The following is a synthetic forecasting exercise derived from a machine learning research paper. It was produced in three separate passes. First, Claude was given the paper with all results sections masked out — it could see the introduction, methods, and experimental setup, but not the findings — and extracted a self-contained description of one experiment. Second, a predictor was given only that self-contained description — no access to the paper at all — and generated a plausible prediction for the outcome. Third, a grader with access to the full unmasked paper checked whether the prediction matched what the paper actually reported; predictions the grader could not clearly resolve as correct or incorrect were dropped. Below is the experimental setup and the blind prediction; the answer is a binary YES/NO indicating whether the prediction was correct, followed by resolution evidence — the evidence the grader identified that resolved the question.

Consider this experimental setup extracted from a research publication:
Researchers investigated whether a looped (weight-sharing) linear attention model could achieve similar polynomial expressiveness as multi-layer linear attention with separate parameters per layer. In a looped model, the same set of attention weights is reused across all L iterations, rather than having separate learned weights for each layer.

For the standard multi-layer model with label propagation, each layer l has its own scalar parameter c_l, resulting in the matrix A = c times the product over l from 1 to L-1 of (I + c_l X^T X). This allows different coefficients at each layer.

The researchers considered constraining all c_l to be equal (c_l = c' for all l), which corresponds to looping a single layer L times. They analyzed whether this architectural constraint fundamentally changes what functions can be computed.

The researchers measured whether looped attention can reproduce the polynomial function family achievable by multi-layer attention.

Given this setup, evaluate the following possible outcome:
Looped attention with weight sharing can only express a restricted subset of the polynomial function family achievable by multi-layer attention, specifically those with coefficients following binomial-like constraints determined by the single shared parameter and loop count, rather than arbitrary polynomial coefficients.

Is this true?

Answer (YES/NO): YES